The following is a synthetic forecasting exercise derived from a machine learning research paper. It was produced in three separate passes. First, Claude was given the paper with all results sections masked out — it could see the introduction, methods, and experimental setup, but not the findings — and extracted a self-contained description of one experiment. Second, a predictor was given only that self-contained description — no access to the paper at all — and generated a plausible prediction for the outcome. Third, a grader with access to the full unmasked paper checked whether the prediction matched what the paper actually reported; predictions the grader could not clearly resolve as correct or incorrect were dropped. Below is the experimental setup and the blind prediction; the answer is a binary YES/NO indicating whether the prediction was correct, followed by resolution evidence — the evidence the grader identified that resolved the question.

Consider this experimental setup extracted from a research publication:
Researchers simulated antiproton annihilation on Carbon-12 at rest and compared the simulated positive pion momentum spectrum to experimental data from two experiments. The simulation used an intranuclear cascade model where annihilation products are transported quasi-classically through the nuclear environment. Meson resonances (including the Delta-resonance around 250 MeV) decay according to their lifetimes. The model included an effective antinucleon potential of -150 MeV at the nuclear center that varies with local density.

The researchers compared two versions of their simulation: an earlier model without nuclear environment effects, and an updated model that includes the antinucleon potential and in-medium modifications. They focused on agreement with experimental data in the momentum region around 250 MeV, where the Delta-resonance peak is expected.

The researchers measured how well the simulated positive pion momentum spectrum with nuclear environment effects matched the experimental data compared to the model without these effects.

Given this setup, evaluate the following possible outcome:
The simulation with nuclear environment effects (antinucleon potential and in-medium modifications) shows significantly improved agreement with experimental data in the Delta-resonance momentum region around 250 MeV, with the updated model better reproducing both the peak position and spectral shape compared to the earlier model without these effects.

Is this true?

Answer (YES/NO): NO